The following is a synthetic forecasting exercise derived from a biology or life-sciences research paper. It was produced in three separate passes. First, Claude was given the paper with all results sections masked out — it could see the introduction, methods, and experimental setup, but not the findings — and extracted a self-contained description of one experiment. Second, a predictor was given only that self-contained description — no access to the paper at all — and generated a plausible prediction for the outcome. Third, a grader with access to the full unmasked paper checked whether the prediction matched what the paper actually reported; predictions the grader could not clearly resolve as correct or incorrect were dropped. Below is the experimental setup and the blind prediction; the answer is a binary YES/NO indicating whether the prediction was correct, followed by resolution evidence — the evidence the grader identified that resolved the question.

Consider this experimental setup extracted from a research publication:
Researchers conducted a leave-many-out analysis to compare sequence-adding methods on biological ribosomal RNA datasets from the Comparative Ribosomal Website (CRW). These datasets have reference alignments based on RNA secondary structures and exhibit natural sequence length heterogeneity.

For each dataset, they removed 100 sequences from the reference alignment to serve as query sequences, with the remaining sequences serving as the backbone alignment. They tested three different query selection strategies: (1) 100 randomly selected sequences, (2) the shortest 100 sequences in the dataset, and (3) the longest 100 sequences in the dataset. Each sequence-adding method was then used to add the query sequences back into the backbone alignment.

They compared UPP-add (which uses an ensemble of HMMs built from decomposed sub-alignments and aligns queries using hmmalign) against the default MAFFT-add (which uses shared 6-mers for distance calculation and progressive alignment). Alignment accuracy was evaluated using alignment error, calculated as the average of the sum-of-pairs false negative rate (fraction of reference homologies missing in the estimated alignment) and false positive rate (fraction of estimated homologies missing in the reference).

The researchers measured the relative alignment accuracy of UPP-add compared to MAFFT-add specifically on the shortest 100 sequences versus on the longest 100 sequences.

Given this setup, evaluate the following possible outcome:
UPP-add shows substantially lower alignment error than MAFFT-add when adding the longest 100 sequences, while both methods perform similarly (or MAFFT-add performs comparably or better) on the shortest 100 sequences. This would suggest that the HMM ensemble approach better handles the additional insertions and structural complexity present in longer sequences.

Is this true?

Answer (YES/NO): NO